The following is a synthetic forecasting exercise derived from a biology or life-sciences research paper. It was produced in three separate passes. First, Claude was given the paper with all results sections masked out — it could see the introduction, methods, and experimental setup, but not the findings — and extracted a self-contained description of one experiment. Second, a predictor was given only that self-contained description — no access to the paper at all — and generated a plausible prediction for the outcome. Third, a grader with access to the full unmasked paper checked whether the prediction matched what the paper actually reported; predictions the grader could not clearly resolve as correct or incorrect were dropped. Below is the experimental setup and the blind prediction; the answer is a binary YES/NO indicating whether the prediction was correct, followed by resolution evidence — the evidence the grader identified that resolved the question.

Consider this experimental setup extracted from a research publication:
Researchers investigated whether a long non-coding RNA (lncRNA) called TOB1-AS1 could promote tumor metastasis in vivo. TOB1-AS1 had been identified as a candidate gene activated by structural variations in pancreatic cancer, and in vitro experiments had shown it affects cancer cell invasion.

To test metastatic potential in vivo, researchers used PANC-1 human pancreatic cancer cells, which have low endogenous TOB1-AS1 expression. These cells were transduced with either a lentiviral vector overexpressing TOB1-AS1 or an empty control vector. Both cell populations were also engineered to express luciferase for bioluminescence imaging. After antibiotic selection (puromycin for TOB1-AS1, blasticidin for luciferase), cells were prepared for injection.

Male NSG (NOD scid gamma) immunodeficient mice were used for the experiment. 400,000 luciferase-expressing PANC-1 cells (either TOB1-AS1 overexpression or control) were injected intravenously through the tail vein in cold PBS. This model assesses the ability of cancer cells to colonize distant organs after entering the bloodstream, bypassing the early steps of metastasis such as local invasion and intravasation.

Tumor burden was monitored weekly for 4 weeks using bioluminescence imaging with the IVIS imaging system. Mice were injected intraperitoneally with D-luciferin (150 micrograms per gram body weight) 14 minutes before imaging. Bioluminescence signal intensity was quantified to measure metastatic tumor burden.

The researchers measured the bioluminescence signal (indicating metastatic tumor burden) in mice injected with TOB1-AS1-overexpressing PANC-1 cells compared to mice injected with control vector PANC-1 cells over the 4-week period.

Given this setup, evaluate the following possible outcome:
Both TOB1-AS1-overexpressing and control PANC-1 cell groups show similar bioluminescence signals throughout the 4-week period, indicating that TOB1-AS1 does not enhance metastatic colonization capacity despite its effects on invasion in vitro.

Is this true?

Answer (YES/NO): NO